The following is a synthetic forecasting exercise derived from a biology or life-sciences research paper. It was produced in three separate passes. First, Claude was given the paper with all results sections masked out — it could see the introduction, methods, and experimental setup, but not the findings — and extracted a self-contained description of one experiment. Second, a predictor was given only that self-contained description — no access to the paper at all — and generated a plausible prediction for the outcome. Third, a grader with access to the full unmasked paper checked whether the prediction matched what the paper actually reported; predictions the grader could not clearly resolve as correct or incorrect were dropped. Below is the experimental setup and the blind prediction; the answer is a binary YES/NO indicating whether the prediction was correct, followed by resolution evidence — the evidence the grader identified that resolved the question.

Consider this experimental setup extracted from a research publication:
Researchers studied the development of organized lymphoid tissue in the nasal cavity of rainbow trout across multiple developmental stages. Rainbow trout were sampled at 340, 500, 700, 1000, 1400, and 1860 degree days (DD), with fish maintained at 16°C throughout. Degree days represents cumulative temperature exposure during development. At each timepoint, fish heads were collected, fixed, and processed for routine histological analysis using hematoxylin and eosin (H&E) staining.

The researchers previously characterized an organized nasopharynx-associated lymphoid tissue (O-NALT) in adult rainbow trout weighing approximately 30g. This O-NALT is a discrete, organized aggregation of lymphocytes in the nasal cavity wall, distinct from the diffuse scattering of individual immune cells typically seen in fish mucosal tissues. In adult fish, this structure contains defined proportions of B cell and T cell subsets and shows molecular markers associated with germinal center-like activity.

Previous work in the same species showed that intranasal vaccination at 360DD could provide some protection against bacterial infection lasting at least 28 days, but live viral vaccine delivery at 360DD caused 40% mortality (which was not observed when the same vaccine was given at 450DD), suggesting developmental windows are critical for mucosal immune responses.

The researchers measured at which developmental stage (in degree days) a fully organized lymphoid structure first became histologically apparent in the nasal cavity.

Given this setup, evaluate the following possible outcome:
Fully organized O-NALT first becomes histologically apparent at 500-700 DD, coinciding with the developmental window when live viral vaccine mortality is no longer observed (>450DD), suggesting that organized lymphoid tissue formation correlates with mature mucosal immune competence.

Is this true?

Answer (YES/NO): NO